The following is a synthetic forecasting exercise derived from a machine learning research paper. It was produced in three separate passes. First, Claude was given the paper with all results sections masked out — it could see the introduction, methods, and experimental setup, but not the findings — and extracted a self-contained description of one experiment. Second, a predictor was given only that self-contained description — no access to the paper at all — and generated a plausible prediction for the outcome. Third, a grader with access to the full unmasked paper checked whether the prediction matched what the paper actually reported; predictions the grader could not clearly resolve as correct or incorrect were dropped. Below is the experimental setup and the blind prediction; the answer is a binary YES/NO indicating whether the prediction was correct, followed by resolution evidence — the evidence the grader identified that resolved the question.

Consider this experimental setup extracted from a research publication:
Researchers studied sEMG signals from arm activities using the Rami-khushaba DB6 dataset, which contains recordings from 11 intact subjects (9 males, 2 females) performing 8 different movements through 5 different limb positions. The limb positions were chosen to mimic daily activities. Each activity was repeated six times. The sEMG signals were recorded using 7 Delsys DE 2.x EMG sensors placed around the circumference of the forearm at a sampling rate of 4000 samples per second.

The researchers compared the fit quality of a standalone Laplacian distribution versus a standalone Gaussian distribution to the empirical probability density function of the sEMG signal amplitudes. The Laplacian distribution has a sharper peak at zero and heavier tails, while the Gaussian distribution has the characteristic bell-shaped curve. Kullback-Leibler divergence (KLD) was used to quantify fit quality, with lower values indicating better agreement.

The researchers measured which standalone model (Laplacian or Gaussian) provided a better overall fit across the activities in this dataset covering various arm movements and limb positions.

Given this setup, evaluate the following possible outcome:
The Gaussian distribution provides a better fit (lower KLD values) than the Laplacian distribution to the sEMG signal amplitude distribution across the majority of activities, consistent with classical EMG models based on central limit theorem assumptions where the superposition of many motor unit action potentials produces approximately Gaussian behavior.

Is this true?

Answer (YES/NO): NO